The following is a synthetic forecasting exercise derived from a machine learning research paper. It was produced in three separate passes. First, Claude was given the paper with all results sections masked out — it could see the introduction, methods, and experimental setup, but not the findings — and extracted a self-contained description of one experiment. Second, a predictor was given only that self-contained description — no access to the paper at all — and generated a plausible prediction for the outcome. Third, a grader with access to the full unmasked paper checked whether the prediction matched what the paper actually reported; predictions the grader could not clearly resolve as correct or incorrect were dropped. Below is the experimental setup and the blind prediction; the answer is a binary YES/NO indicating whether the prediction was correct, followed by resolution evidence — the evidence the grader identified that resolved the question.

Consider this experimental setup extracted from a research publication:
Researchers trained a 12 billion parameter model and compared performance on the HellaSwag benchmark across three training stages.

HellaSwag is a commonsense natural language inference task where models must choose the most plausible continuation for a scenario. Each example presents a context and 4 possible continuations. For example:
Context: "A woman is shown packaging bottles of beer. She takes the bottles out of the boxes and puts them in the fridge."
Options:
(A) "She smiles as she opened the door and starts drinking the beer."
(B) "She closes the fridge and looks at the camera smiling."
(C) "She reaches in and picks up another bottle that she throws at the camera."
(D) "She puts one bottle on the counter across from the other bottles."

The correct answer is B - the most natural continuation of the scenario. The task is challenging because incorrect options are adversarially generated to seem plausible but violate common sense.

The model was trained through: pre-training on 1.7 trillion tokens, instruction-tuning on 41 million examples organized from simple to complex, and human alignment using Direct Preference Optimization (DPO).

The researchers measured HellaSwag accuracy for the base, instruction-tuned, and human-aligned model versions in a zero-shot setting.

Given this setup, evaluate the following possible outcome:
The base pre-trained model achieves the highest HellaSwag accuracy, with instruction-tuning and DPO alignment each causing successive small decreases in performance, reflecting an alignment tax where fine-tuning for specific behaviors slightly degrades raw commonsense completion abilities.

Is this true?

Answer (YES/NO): NO